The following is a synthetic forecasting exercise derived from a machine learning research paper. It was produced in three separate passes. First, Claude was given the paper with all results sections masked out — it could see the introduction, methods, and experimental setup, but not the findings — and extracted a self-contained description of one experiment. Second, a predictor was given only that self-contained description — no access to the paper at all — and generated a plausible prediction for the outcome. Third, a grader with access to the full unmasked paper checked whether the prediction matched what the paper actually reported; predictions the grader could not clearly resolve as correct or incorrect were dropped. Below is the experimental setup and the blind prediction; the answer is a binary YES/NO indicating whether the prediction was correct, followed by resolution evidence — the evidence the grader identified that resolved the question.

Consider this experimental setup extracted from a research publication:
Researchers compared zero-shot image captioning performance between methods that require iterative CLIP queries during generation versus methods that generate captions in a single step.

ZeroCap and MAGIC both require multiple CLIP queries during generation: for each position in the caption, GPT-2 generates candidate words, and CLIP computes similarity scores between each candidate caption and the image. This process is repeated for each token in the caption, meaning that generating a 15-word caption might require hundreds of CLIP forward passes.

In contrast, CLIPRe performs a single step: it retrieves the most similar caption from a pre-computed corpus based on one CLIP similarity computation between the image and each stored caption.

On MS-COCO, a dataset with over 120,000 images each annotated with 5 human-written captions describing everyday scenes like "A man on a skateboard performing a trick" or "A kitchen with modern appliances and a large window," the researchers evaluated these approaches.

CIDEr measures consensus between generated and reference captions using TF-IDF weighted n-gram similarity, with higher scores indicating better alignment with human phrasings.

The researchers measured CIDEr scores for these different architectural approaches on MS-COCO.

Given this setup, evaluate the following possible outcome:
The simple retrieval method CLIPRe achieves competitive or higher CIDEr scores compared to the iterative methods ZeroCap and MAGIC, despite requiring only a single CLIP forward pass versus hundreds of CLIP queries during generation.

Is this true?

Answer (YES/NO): NO